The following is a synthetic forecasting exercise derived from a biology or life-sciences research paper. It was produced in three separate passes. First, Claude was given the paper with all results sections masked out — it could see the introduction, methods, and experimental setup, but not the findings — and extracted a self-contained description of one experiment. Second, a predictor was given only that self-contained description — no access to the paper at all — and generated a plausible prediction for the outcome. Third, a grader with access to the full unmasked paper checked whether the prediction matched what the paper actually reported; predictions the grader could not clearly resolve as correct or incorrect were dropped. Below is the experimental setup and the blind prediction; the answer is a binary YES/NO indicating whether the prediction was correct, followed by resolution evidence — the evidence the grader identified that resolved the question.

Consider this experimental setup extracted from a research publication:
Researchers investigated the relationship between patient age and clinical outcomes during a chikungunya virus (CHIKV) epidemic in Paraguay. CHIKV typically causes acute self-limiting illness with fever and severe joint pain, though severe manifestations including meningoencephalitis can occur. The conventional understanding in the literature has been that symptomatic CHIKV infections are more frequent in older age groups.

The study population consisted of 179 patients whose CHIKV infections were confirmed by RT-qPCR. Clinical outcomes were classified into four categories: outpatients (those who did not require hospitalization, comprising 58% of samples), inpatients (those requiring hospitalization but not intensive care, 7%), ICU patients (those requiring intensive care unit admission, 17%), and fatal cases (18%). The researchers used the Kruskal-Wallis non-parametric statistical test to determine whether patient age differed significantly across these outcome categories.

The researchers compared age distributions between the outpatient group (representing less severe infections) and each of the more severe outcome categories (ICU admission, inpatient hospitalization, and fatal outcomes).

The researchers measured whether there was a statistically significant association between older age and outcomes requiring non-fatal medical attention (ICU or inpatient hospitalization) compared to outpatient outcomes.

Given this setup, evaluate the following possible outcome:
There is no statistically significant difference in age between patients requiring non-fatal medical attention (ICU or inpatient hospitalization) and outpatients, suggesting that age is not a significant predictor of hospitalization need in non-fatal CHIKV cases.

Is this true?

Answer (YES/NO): YES